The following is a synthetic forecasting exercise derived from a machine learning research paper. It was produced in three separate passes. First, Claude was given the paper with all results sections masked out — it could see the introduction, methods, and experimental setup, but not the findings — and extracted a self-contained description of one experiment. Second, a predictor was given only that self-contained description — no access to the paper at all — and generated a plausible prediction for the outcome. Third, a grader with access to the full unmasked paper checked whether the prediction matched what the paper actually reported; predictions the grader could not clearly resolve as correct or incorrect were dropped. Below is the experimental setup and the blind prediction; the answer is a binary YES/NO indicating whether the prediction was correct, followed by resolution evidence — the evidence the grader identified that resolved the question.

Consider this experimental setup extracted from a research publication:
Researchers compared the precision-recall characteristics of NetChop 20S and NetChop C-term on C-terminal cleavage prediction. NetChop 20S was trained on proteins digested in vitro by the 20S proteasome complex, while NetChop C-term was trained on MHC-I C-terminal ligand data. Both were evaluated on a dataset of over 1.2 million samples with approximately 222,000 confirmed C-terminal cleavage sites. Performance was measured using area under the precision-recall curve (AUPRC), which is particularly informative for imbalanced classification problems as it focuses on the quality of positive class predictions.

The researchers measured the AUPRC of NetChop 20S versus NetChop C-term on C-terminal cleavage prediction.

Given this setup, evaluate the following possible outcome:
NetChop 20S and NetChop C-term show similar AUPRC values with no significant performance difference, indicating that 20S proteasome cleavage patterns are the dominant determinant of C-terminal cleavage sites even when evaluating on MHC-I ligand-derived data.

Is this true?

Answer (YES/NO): NO